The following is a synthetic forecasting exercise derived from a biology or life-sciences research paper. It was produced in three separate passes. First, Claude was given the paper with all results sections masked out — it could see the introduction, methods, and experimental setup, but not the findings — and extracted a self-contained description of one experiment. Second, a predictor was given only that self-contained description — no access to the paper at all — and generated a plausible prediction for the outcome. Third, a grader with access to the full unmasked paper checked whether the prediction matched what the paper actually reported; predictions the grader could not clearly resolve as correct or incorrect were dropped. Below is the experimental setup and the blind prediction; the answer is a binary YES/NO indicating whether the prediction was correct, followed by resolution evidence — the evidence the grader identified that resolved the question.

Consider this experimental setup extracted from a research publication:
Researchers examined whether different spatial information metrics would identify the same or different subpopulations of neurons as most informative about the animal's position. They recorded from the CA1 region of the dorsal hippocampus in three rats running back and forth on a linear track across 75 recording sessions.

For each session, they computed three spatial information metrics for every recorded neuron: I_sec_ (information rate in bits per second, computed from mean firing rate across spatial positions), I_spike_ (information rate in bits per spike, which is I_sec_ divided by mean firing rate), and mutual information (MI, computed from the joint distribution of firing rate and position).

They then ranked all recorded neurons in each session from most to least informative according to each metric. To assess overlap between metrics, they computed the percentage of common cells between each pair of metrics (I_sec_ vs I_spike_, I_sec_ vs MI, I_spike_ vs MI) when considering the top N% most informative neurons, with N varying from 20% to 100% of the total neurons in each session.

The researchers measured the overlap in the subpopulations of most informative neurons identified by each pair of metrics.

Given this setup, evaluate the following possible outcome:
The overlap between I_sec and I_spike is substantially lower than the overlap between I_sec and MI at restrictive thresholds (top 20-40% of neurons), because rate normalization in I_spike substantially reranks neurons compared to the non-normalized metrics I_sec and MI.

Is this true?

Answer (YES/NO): YES